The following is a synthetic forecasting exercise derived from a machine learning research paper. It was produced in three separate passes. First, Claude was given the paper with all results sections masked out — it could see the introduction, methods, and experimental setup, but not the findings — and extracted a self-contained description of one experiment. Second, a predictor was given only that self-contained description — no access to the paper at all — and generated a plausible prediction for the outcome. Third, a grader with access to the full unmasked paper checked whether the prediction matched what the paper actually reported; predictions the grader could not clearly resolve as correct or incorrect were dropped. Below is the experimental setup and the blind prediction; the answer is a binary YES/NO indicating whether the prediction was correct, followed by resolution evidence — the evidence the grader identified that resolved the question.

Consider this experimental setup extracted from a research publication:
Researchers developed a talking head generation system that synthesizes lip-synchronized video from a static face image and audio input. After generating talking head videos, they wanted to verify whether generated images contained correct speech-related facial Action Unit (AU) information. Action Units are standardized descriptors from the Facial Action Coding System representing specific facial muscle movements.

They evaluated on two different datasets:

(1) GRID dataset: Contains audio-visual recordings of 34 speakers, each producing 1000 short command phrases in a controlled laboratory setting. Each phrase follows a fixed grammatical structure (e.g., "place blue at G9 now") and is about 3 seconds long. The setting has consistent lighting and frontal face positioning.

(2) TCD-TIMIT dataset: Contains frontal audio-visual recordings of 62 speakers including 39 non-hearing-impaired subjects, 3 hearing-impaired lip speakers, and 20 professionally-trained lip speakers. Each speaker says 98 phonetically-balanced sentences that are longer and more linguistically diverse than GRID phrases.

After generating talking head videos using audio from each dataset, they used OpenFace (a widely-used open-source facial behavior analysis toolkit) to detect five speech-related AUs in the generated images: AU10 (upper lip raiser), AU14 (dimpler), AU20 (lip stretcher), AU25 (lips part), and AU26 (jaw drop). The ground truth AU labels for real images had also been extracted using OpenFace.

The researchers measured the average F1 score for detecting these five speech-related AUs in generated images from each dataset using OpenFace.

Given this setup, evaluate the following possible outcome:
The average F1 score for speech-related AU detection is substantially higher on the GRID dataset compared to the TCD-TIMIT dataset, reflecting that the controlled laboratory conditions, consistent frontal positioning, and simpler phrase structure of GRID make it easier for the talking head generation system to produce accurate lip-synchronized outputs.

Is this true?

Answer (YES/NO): YES